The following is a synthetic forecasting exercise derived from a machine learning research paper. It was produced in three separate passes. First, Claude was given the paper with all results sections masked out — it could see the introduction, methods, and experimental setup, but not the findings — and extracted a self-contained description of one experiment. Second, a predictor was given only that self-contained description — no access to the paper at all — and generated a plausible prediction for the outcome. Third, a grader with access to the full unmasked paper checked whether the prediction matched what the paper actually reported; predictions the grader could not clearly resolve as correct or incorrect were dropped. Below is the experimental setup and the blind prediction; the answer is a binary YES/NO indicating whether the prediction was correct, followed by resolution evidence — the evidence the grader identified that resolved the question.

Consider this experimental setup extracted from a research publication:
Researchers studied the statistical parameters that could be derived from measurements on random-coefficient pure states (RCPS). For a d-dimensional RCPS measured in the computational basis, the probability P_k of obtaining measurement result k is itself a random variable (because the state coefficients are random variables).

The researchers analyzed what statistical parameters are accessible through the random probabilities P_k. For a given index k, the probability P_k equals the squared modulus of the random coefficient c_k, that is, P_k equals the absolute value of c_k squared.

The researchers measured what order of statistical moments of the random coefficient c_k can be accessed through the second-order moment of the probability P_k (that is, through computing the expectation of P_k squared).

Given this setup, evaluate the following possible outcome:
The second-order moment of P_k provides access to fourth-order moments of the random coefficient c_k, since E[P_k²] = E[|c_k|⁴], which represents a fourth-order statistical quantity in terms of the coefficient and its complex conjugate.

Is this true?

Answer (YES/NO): YES